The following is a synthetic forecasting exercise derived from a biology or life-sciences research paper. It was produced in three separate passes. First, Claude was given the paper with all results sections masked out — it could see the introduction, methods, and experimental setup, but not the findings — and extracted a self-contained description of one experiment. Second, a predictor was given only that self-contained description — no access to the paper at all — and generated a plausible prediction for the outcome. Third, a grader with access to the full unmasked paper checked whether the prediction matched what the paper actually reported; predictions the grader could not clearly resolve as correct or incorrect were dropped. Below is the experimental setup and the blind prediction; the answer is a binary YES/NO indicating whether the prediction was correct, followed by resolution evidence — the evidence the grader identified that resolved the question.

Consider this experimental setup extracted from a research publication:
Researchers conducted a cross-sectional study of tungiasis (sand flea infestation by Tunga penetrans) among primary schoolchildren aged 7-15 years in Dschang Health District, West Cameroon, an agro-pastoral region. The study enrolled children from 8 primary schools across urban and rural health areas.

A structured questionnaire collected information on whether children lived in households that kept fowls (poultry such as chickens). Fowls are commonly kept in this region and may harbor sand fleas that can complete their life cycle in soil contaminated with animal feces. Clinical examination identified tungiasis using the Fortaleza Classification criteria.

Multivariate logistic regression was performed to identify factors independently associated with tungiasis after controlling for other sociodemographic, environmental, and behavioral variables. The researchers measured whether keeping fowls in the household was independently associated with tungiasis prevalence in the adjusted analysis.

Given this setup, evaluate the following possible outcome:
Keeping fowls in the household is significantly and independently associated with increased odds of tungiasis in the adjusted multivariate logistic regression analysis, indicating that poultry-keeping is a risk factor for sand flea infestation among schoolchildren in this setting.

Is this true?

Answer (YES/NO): NO